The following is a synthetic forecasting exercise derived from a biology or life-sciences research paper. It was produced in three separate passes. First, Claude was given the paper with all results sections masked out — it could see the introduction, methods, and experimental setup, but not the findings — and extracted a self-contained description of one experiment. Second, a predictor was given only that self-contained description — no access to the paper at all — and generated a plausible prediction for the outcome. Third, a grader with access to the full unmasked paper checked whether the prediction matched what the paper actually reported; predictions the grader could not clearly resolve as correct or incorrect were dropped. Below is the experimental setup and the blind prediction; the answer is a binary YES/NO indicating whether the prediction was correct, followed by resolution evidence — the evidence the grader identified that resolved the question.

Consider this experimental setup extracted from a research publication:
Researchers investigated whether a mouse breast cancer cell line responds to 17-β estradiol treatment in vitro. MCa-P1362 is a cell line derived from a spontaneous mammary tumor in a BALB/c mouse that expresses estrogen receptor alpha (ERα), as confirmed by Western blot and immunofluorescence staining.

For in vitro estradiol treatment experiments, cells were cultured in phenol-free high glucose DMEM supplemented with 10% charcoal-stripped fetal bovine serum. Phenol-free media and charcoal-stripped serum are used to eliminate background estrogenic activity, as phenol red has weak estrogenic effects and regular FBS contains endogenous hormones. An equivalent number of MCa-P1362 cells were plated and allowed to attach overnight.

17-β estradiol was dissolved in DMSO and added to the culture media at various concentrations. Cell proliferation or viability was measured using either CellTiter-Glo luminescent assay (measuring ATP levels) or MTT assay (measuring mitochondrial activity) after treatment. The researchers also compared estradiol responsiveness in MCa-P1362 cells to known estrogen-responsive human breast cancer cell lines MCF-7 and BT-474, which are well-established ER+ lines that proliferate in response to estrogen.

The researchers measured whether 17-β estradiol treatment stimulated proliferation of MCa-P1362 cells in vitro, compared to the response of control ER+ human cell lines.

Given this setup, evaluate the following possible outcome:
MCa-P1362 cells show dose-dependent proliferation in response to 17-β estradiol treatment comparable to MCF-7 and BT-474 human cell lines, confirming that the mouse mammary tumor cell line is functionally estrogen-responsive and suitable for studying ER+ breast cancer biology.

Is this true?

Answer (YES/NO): NO